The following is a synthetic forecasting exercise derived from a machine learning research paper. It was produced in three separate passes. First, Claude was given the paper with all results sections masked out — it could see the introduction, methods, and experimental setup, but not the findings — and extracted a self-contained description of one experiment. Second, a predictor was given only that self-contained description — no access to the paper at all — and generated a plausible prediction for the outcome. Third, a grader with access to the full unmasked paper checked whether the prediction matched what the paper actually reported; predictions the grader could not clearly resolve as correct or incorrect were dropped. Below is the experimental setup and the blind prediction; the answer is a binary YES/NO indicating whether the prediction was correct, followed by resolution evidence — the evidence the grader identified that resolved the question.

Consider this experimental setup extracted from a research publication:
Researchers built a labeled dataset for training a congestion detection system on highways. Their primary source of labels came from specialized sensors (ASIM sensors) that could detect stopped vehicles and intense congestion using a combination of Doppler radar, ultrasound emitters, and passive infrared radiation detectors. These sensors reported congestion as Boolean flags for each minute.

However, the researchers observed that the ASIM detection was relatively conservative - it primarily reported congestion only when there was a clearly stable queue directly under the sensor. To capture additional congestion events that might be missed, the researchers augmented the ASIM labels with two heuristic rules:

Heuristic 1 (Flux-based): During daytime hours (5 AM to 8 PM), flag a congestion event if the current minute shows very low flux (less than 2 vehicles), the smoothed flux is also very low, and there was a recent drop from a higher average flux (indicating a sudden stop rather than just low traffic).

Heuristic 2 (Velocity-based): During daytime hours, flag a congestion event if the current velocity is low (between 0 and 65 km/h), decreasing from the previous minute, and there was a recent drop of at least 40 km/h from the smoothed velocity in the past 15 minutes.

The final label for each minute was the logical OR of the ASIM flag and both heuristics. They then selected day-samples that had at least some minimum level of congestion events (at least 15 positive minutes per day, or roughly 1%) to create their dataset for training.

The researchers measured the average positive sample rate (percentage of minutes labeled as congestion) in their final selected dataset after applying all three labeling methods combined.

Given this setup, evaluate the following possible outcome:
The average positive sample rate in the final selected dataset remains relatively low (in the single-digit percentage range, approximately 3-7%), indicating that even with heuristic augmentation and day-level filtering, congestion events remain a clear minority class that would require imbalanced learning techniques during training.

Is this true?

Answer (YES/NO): YES